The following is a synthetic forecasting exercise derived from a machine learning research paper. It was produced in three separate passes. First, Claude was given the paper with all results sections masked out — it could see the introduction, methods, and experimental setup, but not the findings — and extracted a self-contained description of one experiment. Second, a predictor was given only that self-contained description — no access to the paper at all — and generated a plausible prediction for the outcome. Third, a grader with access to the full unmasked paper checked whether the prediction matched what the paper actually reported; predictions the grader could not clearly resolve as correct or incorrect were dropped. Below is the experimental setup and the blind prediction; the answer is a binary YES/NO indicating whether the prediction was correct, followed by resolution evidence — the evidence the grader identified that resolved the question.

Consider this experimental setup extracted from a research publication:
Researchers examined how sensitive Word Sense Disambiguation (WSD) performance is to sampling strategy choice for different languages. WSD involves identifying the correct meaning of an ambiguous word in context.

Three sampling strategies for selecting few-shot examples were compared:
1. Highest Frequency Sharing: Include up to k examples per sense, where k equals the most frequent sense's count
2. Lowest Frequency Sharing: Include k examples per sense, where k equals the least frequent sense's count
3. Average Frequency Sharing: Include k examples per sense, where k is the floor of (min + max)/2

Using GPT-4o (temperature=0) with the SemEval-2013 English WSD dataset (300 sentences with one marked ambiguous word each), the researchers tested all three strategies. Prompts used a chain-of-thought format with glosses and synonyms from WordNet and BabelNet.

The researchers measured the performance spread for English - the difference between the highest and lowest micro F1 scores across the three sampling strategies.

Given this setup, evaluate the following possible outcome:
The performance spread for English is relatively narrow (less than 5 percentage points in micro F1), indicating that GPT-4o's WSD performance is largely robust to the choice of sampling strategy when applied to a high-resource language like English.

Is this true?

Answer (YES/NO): YES